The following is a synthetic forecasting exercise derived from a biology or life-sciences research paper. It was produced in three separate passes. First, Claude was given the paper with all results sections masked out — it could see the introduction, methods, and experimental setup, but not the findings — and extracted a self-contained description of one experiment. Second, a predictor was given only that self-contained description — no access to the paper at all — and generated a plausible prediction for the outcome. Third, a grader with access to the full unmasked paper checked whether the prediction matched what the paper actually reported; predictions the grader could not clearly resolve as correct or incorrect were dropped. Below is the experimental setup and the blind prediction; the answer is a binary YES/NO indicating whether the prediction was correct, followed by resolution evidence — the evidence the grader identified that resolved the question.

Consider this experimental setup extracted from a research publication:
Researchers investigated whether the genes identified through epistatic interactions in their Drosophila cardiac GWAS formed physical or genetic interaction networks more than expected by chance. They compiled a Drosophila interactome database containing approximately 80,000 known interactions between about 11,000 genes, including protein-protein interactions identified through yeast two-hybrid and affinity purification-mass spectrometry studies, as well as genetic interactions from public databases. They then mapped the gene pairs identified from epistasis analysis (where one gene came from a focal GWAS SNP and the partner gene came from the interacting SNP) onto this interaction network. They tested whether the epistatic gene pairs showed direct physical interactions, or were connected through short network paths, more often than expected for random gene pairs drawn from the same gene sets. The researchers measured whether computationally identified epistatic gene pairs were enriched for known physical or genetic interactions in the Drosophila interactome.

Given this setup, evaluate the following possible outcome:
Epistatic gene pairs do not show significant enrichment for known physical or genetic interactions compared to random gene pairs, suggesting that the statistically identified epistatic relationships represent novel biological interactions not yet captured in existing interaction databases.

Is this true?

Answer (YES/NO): NO